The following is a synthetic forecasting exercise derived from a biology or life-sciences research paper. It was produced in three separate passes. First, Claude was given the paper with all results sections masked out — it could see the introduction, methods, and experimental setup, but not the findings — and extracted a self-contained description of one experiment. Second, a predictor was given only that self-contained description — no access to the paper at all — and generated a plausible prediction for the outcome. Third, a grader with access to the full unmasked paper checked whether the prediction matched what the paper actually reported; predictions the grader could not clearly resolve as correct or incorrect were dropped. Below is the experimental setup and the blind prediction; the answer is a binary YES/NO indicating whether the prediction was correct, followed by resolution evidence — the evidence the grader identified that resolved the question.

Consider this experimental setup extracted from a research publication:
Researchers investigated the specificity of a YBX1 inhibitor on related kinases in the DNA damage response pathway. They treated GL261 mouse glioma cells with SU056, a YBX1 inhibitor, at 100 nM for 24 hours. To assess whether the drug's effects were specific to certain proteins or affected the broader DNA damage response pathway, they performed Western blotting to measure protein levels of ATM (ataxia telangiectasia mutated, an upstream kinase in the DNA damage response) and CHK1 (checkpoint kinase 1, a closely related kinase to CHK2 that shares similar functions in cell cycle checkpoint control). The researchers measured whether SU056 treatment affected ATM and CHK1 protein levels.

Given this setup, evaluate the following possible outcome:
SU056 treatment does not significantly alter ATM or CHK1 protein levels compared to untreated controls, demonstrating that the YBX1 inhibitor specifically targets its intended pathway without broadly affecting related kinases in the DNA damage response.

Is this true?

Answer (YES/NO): YES